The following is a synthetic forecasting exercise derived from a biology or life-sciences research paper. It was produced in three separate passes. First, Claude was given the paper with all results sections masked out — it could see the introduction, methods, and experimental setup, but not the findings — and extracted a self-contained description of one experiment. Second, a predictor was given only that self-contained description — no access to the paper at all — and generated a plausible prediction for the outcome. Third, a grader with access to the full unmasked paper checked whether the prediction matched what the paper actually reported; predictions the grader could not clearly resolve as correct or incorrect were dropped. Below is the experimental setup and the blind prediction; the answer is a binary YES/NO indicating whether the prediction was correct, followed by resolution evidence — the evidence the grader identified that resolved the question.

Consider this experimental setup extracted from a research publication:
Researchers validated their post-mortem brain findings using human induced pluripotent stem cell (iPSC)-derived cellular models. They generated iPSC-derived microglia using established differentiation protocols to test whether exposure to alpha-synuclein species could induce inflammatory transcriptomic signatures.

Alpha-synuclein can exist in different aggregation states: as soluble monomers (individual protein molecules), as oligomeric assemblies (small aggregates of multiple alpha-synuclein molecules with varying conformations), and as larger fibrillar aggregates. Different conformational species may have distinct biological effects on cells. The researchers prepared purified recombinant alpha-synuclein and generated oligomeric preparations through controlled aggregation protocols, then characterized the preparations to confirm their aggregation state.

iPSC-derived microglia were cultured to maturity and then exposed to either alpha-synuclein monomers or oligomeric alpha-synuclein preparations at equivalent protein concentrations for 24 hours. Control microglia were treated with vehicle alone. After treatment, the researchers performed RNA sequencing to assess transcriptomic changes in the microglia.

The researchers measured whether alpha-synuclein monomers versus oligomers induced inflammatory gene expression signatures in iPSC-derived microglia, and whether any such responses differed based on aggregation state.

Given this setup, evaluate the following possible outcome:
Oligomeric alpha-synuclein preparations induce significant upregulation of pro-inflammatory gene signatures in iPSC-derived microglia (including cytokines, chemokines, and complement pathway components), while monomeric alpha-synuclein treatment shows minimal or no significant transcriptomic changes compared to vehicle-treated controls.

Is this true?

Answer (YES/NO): NO